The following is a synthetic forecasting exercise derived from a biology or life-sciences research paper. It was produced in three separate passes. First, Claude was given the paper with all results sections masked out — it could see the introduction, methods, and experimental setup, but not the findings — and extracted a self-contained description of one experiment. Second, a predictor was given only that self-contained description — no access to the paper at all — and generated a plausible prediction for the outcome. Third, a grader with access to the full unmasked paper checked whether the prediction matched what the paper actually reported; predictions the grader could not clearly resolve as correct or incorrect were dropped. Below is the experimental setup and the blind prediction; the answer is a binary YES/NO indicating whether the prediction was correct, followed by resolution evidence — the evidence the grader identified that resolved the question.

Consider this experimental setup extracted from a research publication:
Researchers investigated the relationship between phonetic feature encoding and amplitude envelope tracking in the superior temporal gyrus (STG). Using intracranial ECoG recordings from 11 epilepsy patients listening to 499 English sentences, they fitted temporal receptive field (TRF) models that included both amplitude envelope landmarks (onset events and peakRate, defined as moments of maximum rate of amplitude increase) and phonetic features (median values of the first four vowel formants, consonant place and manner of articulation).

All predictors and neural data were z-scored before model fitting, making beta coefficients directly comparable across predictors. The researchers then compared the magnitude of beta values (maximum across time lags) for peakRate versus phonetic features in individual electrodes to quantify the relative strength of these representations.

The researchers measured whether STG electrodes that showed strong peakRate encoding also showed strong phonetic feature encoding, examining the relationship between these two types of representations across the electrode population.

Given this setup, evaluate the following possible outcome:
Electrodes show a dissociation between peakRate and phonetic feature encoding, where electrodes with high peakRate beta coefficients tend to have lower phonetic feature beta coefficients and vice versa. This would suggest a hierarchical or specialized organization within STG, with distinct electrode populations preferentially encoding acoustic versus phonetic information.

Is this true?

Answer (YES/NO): NO